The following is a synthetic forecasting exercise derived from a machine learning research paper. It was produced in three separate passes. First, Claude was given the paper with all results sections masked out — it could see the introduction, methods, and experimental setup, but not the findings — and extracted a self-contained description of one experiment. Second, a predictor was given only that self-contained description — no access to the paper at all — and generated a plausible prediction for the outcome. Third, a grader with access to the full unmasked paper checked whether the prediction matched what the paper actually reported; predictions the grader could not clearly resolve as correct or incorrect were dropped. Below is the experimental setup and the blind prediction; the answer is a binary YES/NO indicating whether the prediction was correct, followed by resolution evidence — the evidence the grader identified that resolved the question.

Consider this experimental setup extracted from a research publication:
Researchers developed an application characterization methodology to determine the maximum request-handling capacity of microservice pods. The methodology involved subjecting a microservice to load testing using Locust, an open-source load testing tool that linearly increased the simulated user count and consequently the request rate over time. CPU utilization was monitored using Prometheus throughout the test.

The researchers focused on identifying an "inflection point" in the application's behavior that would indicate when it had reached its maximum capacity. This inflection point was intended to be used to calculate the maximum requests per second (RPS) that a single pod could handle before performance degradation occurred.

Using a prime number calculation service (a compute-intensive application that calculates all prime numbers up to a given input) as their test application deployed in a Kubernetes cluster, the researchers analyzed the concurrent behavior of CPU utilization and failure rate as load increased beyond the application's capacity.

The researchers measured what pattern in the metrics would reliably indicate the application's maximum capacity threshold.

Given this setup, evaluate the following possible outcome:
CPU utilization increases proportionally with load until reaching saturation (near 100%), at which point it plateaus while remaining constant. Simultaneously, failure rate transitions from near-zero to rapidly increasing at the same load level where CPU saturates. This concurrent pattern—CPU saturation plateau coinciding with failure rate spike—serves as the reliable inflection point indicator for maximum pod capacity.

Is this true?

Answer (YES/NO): NO